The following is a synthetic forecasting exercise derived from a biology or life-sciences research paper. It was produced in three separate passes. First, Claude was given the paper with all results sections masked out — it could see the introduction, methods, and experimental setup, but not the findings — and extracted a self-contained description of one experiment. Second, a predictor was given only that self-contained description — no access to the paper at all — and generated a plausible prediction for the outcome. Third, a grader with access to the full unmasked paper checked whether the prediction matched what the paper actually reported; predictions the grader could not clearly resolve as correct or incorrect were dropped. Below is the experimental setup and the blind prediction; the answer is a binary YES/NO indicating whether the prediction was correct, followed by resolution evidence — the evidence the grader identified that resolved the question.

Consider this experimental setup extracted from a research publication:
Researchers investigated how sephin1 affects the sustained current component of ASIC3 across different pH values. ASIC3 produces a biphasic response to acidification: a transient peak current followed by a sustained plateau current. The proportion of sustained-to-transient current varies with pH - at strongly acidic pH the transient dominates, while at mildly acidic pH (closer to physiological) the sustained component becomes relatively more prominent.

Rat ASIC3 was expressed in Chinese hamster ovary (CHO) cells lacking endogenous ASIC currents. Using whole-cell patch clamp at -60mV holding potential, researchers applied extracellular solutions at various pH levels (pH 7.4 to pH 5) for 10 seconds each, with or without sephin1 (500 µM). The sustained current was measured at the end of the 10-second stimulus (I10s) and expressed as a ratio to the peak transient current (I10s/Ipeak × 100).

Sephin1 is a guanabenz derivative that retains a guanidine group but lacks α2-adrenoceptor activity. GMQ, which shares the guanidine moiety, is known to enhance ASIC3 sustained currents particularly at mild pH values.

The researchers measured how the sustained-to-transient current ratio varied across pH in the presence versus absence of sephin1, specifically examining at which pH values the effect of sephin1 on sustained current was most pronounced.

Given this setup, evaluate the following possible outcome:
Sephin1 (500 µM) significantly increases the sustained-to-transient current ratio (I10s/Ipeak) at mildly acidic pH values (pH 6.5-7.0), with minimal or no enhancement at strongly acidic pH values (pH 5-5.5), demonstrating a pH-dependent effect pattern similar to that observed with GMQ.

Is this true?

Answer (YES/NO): YES